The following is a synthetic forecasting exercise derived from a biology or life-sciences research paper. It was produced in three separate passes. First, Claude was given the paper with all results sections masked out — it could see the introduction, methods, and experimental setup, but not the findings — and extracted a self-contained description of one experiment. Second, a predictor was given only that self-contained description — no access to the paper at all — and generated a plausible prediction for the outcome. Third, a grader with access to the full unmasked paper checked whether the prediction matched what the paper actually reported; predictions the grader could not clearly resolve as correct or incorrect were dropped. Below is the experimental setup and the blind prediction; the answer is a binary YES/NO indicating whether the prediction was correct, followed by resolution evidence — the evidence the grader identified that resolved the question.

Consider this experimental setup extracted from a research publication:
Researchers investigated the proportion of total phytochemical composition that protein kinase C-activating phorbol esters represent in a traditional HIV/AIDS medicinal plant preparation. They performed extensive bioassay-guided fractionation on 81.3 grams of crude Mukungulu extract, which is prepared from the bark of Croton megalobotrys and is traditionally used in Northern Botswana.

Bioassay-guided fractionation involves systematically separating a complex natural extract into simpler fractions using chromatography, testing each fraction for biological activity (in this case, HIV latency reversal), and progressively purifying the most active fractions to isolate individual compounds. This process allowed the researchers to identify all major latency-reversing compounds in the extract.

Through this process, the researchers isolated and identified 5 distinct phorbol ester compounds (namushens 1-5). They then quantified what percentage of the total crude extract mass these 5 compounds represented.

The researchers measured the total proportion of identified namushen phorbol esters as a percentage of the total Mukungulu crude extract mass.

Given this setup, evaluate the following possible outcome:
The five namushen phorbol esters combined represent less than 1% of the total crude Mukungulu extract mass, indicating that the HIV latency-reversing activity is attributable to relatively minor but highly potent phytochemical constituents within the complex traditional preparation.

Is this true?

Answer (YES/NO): NO